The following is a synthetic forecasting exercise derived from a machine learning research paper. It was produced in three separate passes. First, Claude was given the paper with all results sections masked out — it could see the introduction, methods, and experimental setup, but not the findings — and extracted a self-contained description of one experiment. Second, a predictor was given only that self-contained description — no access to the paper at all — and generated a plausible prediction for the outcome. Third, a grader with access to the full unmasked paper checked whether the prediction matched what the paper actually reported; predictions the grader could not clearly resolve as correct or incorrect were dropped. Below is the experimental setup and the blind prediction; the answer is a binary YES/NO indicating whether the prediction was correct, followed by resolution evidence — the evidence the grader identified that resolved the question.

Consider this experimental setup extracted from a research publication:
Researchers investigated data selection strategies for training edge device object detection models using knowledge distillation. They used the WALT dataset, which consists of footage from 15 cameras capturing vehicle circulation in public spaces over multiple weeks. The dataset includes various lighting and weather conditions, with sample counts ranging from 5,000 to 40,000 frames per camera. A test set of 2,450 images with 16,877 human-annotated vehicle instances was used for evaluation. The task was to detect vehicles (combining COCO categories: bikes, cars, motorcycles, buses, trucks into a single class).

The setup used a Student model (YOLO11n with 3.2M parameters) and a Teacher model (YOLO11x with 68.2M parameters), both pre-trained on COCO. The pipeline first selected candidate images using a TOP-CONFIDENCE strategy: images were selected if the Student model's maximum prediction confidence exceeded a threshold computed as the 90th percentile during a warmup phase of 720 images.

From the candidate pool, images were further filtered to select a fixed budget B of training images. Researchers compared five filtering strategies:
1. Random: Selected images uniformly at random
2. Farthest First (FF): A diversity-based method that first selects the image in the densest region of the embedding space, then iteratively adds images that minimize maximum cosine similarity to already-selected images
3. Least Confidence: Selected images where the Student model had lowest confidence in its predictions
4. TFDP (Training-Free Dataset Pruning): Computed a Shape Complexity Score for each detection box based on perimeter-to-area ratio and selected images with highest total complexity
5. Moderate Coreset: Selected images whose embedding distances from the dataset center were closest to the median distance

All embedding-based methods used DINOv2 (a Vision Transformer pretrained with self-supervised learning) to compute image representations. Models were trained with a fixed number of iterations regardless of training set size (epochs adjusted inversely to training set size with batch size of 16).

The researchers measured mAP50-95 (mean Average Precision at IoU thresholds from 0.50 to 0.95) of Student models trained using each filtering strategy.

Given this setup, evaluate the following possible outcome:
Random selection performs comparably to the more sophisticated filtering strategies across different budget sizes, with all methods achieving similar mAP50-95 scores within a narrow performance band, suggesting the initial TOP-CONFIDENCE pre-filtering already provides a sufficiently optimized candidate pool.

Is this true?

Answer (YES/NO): NO